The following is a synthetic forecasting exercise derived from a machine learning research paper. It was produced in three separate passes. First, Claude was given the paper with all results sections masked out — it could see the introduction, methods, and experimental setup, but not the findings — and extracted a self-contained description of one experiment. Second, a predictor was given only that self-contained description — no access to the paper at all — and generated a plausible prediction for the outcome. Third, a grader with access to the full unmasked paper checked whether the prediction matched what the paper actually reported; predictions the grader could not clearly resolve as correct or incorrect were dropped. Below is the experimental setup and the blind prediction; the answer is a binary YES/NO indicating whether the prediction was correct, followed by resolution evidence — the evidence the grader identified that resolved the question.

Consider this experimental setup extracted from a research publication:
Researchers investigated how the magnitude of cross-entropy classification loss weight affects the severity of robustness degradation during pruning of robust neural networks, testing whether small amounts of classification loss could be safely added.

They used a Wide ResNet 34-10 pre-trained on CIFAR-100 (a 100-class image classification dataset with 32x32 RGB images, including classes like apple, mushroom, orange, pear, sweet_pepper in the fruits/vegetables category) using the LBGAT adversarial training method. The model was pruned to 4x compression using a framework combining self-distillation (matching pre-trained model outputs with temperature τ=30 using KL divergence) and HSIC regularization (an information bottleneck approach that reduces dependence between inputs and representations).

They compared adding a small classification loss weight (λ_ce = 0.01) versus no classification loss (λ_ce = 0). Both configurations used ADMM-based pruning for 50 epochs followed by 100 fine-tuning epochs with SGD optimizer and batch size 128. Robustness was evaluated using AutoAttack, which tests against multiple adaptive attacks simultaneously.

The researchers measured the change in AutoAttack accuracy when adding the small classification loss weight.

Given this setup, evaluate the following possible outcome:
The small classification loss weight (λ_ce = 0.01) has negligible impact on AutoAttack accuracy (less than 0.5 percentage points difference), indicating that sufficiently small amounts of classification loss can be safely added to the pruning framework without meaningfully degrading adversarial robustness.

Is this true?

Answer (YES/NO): NO